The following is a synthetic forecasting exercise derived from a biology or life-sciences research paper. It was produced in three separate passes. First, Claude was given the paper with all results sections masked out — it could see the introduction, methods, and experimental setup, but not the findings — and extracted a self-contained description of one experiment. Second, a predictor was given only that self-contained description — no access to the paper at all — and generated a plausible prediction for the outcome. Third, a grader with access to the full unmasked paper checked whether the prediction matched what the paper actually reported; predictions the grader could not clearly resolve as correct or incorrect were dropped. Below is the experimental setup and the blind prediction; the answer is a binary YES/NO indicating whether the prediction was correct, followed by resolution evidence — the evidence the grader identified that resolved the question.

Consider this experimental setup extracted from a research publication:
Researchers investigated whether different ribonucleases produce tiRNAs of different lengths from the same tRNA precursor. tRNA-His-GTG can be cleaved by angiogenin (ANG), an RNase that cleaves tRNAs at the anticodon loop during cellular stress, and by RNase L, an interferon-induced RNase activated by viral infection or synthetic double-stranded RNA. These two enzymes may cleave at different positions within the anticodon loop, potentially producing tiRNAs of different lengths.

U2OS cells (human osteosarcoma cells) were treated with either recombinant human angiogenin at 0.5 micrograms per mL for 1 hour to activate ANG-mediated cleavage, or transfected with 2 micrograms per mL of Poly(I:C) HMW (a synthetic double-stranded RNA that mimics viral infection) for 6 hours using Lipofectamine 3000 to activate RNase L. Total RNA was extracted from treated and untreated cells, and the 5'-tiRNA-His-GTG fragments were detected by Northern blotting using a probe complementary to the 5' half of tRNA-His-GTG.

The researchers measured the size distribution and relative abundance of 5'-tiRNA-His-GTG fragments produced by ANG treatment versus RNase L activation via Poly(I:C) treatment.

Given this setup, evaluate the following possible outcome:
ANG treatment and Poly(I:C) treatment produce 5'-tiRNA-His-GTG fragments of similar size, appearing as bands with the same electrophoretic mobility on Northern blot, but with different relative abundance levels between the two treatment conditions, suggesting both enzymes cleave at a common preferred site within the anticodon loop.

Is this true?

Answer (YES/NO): NO